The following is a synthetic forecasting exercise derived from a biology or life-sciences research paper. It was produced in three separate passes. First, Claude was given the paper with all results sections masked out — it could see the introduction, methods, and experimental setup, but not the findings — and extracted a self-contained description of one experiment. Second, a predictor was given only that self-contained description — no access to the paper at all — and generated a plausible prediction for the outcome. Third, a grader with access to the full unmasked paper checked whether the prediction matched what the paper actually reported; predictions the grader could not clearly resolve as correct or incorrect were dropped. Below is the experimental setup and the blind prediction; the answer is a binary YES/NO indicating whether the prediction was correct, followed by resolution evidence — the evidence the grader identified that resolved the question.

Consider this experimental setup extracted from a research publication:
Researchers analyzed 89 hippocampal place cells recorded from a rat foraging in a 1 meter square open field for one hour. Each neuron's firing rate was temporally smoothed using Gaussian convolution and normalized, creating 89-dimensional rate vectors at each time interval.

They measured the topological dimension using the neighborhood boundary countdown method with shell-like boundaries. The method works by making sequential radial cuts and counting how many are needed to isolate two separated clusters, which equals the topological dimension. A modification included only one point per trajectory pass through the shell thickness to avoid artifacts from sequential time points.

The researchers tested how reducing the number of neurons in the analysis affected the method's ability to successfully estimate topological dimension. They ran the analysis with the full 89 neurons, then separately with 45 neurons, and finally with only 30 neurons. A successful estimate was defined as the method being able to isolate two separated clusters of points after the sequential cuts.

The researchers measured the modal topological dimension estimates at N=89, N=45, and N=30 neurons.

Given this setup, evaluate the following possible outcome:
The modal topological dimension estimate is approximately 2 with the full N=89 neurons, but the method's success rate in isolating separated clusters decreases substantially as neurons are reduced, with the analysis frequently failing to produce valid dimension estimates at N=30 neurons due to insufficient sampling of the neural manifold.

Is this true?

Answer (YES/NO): YES